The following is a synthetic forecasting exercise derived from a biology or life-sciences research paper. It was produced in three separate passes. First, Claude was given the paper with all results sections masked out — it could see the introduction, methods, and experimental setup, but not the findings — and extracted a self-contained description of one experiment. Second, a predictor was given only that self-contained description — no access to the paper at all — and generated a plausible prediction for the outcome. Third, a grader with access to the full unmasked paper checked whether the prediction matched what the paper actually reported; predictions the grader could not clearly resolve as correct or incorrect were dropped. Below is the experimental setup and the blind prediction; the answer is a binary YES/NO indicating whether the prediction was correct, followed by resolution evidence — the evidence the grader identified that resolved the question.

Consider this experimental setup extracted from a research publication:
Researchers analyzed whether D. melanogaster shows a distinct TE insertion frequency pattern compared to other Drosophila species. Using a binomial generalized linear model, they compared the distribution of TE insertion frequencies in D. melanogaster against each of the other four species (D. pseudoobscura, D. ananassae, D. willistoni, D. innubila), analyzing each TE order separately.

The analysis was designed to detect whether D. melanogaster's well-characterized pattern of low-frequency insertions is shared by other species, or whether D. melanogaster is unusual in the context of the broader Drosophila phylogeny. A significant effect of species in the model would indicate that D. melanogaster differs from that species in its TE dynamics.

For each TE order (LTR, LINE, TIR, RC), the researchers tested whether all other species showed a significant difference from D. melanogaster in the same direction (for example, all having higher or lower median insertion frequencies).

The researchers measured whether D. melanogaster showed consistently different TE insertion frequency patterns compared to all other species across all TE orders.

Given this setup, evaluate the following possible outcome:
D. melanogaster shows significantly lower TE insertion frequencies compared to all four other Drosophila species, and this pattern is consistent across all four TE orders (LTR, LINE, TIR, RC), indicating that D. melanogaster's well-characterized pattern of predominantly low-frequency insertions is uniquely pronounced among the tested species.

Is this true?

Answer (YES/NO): NO